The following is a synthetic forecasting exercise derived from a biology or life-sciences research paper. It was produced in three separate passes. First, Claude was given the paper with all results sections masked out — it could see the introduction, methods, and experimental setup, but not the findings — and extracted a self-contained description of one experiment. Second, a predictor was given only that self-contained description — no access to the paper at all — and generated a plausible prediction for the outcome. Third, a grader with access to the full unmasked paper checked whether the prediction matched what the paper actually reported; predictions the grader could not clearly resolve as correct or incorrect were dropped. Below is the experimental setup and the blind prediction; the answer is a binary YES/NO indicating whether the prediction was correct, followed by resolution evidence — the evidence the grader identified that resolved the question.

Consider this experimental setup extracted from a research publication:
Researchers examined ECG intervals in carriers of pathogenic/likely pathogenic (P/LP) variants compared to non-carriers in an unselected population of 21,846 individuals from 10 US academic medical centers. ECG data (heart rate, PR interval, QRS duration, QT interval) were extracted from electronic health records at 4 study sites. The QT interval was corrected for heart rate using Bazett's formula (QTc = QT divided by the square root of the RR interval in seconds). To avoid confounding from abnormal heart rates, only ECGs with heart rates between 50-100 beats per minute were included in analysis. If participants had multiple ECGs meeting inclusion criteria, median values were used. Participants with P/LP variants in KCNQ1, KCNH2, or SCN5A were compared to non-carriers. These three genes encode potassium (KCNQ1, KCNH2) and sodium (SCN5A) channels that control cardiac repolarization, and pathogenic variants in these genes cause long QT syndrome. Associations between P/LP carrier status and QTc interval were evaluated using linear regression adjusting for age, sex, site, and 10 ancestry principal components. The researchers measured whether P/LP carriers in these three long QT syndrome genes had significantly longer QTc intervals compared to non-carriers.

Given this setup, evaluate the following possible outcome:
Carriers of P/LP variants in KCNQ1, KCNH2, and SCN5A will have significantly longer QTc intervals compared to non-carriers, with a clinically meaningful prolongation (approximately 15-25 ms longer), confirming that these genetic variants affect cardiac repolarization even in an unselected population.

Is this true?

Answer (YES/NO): NO